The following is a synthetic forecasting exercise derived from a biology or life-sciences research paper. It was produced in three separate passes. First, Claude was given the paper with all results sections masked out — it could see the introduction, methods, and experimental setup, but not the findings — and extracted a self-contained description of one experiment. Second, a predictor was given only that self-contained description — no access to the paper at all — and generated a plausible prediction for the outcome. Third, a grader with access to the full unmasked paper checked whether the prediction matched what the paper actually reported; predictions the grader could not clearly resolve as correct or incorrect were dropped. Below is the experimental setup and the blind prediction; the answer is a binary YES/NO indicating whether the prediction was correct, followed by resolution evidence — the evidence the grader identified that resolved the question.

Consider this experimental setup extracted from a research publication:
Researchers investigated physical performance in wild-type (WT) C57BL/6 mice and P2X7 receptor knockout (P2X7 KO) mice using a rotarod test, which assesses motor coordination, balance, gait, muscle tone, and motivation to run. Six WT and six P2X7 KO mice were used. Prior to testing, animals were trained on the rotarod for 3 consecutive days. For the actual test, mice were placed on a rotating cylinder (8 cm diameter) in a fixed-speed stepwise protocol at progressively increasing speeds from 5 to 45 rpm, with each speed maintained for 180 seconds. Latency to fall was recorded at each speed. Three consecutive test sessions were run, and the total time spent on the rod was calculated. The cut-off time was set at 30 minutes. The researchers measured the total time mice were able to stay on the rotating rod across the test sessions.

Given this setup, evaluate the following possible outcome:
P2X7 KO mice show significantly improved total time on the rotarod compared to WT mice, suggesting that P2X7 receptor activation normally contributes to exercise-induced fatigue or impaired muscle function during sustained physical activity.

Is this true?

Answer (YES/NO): NO